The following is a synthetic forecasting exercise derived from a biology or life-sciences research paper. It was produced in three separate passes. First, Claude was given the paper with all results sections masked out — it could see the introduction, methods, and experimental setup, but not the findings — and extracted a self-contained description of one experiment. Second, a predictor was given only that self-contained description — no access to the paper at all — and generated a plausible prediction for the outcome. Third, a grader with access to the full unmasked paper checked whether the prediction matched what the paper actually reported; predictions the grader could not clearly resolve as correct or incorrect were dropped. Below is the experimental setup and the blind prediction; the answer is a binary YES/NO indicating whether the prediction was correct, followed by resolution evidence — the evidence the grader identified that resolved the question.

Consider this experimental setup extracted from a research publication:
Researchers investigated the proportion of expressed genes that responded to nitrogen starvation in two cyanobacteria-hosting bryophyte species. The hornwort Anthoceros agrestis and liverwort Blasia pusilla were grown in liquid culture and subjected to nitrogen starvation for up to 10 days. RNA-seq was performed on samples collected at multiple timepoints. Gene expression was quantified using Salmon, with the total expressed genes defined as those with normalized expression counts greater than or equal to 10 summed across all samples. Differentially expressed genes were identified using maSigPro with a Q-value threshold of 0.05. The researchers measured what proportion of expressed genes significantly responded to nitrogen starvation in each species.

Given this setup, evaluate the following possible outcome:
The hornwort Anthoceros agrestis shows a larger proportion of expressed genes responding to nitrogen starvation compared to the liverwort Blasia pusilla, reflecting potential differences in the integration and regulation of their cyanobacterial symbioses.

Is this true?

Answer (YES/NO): YES